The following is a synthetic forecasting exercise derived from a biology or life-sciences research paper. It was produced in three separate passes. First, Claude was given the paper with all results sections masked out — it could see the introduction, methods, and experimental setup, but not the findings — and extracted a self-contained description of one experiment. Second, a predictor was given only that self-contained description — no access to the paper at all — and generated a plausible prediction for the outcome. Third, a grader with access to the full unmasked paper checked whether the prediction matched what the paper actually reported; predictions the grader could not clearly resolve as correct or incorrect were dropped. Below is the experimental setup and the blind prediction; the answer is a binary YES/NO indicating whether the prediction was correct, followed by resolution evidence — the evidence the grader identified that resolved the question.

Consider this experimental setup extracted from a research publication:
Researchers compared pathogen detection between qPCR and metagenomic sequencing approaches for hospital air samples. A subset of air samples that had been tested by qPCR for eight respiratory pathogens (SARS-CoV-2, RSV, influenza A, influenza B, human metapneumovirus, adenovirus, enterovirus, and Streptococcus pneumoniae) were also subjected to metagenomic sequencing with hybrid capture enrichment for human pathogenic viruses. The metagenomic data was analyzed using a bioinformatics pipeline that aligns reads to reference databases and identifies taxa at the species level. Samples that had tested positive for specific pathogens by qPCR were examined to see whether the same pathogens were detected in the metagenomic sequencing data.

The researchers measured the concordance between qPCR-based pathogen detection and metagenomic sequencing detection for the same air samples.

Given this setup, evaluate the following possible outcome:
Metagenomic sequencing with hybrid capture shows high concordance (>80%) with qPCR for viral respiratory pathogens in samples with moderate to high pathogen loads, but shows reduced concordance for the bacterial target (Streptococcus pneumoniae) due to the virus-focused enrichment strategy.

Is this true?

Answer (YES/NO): NO